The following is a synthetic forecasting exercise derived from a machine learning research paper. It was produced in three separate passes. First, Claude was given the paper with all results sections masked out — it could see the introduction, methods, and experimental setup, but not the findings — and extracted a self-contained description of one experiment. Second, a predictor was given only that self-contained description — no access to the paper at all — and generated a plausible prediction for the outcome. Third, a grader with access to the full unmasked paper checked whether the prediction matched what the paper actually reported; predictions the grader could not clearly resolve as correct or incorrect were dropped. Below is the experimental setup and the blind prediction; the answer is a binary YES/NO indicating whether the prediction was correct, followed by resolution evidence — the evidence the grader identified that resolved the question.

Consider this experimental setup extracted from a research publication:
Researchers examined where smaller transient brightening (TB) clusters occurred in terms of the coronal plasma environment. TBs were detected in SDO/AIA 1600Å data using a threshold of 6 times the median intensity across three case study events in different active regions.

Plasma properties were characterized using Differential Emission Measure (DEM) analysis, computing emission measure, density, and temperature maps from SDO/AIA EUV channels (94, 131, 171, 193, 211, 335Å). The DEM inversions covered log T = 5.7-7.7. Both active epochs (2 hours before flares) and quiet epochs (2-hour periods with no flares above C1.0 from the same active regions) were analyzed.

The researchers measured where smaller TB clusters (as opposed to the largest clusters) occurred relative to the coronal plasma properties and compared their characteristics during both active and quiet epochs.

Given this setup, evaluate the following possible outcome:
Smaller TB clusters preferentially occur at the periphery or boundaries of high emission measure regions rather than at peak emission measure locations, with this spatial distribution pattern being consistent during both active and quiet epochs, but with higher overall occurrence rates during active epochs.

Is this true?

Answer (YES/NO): NO